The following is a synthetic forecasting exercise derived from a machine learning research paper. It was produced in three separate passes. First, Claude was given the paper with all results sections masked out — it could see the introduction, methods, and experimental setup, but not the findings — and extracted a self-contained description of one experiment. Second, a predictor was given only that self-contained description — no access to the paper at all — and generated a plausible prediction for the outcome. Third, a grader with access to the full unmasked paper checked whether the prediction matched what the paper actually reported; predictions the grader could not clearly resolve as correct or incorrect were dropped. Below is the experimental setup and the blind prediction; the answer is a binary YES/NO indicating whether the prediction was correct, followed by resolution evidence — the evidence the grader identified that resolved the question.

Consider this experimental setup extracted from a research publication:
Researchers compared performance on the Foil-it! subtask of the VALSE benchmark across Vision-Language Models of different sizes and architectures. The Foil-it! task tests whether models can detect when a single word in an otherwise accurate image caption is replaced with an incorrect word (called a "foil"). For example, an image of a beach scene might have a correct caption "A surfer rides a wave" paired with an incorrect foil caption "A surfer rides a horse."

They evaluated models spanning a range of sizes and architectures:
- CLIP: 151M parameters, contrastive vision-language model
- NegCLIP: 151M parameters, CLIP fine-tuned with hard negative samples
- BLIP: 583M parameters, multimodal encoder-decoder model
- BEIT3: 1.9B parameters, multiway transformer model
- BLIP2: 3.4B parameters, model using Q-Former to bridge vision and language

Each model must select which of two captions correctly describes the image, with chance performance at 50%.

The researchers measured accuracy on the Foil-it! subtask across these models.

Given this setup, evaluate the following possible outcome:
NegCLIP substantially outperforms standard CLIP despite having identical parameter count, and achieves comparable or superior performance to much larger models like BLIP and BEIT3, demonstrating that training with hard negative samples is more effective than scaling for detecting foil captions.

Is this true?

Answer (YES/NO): NO